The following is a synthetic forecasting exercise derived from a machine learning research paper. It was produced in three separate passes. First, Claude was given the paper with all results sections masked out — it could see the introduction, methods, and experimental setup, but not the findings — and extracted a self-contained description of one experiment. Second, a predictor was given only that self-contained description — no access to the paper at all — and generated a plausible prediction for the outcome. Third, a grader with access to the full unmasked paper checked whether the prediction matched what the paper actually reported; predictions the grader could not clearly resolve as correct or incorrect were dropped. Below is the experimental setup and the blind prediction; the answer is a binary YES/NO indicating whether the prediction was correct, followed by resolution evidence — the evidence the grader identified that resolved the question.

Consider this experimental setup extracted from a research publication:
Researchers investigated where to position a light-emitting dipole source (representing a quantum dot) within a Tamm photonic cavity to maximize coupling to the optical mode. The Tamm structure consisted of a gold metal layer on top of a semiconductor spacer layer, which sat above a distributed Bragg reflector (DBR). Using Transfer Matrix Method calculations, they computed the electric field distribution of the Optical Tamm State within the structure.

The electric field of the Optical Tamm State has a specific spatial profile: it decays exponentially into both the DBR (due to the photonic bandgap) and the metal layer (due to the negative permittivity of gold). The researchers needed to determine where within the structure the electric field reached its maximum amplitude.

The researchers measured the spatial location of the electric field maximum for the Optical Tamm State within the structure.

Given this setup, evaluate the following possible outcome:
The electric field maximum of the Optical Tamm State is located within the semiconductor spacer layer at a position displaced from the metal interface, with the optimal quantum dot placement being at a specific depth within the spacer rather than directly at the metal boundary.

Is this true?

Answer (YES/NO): YES